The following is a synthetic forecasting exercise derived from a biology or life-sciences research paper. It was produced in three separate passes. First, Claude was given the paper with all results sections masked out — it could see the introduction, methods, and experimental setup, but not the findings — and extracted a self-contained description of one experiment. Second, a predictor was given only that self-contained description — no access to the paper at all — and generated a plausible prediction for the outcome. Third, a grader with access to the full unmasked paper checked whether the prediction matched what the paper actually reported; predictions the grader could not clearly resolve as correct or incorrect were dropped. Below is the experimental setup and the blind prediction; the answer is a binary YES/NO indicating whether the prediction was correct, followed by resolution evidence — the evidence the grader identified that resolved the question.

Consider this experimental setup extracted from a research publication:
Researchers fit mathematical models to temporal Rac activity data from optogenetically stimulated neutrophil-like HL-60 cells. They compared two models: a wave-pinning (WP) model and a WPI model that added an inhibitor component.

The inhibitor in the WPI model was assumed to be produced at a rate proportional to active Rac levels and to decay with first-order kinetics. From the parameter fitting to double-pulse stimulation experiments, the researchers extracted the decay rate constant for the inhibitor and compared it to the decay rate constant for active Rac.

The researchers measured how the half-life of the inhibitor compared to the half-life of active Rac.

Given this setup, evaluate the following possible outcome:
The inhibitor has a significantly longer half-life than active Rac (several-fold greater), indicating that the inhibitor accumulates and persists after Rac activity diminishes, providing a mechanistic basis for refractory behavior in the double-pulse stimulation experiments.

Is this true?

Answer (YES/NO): YES